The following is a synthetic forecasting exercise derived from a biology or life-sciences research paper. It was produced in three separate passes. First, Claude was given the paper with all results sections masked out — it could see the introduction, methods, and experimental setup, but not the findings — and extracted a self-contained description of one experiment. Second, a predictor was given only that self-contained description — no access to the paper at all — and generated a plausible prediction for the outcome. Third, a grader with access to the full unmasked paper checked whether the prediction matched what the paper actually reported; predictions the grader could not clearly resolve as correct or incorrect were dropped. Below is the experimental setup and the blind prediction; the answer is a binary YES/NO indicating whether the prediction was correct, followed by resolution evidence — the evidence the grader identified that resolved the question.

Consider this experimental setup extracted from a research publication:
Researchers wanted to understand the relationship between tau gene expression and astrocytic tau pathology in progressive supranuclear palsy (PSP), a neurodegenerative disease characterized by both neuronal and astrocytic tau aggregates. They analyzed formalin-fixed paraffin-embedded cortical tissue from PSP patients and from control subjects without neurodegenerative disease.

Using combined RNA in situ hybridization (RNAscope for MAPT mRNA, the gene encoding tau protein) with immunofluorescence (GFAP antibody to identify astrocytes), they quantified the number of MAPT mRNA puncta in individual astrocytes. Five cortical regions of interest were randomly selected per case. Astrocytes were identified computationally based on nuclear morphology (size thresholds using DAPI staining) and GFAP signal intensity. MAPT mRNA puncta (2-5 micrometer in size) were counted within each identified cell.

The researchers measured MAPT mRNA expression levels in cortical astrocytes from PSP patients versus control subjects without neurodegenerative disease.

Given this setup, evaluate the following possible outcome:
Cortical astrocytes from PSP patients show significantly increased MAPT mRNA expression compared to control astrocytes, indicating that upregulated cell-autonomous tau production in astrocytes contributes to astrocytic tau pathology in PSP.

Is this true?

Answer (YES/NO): NO